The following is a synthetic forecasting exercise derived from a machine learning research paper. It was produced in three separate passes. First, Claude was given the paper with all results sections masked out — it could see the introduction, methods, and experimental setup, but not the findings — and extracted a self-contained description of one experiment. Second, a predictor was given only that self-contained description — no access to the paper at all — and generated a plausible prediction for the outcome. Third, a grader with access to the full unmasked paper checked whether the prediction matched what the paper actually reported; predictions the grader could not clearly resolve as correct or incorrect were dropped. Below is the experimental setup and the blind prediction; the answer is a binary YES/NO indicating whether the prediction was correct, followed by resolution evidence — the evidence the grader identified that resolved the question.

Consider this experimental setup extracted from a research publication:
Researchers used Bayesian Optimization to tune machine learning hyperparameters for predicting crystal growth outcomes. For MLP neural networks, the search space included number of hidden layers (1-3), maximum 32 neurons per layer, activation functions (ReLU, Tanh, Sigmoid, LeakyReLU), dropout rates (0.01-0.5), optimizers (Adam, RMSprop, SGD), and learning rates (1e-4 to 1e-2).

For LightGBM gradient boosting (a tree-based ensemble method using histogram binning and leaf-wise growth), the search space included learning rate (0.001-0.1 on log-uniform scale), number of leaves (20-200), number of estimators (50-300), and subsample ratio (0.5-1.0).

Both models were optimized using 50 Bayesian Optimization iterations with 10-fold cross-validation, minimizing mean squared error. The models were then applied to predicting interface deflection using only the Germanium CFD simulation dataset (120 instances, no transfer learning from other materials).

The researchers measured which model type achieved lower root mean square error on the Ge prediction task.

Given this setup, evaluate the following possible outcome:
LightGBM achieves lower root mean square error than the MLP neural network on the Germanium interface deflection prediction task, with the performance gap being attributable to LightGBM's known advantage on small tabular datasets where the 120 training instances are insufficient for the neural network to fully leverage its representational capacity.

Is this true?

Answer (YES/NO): YES